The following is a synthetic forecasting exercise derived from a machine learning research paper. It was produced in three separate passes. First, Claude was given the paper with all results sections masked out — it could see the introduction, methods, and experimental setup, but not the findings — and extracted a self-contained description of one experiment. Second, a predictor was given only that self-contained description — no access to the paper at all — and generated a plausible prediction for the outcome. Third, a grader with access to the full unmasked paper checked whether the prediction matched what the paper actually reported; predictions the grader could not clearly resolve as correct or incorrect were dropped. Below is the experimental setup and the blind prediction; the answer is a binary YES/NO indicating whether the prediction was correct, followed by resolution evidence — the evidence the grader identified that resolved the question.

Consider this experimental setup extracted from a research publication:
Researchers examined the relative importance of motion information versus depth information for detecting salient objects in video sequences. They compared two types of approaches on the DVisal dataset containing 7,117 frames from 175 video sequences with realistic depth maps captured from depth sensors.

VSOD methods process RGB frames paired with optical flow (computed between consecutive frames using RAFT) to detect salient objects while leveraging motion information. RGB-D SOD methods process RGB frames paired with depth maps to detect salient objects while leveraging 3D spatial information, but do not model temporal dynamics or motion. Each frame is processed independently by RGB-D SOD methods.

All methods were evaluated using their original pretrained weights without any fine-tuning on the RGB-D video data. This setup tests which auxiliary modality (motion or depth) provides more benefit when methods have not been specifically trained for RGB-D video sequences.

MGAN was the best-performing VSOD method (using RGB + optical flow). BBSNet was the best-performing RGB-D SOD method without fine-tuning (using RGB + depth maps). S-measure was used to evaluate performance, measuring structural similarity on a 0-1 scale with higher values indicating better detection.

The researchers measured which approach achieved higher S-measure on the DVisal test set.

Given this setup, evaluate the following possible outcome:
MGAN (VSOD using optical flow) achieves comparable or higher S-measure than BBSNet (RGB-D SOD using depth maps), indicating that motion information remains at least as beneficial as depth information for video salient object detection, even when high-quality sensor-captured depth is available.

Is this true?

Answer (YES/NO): YES